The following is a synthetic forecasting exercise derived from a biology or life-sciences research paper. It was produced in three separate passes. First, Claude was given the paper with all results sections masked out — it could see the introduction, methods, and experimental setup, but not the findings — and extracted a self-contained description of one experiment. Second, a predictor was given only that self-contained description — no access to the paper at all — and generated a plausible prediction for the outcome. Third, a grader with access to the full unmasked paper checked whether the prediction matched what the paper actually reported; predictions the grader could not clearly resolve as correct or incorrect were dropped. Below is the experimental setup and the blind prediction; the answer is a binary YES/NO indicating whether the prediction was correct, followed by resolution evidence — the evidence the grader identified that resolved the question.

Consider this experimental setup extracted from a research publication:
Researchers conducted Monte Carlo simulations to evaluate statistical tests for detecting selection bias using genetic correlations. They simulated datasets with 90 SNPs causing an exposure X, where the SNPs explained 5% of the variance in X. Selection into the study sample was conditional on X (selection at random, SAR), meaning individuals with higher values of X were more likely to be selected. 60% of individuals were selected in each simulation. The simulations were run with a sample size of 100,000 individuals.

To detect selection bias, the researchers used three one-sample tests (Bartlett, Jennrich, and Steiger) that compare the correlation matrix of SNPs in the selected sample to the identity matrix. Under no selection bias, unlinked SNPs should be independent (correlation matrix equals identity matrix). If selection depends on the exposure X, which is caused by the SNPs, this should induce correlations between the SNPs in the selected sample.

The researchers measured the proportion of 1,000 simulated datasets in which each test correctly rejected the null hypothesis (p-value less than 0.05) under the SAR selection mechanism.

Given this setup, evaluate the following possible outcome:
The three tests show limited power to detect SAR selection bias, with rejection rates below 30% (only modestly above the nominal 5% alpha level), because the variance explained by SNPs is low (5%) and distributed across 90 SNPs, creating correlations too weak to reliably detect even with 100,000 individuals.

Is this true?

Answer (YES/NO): NO